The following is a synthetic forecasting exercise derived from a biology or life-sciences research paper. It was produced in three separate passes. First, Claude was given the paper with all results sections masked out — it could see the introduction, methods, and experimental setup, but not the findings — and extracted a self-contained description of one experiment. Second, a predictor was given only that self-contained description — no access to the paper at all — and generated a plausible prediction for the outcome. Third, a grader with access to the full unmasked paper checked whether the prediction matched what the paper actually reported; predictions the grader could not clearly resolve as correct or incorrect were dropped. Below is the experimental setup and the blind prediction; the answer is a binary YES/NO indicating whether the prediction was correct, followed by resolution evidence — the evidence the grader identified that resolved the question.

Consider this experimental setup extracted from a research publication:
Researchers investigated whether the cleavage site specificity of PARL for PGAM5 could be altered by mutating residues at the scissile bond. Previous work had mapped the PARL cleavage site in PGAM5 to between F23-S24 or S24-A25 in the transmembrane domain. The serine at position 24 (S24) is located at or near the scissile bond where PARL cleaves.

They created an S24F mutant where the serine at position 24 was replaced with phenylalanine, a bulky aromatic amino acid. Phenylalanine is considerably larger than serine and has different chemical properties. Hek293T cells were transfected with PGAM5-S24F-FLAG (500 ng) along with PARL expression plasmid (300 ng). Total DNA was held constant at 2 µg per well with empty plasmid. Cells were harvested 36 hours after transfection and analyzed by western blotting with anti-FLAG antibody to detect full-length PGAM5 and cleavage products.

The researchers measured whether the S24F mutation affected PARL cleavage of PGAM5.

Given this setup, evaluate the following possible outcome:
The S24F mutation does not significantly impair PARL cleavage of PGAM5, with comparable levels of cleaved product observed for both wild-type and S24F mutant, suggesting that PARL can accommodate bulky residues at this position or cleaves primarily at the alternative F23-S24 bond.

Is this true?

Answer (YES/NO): NO